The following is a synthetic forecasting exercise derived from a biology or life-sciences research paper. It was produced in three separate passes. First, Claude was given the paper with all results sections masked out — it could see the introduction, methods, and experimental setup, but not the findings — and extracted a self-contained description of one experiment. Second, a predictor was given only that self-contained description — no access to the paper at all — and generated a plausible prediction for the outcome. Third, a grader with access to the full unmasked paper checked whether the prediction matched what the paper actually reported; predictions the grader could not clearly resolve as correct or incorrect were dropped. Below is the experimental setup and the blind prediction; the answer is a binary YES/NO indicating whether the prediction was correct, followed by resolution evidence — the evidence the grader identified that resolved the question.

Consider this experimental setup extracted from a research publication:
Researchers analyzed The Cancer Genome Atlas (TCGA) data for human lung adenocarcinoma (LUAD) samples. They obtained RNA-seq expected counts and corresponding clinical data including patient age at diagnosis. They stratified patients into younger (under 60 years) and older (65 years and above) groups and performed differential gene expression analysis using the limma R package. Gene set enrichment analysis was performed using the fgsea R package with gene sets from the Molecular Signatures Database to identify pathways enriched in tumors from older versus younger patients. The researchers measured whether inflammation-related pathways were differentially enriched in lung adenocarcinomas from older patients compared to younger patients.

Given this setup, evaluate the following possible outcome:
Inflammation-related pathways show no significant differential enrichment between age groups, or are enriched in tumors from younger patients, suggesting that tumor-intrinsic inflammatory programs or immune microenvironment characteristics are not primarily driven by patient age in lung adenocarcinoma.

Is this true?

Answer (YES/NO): NO